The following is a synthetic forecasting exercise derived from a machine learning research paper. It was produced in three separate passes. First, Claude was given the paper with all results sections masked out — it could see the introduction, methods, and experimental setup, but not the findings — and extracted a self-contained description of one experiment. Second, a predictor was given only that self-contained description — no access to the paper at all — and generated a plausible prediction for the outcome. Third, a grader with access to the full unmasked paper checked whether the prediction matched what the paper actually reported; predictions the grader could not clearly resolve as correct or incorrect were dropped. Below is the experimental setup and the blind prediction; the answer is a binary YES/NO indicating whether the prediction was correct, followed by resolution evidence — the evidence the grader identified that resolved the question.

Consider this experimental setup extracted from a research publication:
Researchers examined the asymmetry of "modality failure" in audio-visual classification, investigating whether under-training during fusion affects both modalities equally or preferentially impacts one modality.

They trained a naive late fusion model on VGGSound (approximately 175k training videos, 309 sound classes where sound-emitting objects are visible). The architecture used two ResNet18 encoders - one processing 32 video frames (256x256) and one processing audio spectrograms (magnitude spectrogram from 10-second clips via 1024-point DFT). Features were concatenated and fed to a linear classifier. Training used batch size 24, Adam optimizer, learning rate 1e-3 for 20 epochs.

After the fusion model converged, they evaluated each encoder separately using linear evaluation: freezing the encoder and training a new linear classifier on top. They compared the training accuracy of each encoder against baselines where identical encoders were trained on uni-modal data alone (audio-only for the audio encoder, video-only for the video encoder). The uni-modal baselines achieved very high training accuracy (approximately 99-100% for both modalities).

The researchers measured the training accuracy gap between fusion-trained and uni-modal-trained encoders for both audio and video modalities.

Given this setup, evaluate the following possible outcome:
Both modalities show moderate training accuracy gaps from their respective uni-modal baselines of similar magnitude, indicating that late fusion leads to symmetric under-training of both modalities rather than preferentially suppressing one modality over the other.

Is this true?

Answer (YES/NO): NO